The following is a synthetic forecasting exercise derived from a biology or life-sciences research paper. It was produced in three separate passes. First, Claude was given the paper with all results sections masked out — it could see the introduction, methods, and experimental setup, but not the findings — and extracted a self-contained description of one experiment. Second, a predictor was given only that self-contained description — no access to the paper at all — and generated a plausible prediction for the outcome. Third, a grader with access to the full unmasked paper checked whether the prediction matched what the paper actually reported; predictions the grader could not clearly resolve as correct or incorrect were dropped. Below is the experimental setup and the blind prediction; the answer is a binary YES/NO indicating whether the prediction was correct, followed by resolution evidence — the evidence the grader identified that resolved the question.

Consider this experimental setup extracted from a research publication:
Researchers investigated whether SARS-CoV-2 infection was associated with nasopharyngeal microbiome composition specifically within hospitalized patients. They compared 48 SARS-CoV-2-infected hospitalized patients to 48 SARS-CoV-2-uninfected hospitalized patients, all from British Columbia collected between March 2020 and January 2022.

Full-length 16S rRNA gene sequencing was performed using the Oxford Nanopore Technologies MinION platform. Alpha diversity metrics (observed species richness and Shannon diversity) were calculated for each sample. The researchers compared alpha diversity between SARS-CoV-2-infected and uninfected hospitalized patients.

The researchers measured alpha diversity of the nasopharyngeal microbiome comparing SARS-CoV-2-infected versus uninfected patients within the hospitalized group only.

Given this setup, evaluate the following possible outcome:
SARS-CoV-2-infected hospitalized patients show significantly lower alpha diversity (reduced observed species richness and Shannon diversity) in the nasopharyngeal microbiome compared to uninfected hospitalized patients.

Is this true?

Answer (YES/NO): NO